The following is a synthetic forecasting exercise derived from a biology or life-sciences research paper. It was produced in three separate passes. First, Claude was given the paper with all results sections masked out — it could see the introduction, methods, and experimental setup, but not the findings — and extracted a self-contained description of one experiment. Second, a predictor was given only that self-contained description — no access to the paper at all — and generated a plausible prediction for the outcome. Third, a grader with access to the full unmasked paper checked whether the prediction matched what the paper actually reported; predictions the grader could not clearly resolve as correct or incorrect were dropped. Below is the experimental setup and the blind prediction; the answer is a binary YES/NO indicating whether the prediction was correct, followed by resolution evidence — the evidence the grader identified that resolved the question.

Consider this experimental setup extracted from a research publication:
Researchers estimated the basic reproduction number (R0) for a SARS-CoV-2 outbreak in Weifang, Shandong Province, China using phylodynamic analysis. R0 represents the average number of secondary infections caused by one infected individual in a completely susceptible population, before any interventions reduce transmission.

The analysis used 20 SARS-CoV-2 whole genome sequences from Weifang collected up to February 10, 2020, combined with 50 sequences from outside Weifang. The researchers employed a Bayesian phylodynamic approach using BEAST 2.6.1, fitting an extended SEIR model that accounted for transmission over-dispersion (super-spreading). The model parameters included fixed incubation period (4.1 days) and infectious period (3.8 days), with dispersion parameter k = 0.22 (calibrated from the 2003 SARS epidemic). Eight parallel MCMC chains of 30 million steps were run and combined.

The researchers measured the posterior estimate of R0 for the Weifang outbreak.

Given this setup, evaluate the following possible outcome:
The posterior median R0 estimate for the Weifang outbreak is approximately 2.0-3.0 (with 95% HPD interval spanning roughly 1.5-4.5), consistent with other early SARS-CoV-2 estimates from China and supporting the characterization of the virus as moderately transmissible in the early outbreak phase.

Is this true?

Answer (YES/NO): NO